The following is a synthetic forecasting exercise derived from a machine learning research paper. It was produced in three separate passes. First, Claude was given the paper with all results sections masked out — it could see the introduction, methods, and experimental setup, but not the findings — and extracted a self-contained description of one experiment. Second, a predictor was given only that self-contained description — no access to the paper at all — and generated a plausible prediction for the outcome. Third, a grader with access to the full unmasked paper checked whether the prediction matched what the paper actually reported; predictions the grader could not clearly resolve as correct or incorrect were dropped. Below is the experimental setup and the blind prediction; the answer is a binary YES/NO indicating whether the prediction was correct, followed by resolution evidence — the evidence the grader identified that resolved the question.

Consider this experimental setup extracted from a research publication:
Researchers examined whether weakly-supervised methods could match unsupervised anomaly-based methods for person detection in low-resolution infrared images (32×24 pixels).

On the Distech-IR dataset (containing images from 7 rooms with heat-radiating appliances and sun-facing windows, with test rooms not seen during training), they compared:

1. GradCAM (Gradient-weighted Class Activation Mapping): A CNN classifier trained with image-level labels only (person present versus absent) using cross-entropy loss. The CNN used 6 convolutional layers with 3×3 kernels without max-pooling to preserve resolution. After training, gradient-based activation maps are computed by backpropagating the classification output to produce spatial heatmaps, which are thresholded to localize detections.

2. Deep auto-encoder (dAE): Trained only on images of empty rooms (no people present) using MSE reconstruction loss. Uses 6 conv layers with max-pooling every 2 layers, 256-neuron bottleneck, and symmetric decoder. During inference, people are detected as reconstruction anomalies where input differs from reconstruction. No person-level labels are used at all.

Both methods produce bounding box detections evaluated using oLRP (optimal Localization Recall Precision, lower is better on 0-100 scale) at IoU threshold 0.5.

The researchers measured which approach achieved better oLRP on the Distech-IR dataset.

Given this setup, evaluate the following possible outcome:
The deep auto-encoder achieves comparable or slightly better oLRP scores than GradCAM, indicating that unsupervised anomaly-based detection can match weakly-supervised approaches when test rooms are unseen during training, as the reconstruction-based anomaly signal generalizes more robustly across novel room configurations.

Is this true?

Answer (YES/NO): NO